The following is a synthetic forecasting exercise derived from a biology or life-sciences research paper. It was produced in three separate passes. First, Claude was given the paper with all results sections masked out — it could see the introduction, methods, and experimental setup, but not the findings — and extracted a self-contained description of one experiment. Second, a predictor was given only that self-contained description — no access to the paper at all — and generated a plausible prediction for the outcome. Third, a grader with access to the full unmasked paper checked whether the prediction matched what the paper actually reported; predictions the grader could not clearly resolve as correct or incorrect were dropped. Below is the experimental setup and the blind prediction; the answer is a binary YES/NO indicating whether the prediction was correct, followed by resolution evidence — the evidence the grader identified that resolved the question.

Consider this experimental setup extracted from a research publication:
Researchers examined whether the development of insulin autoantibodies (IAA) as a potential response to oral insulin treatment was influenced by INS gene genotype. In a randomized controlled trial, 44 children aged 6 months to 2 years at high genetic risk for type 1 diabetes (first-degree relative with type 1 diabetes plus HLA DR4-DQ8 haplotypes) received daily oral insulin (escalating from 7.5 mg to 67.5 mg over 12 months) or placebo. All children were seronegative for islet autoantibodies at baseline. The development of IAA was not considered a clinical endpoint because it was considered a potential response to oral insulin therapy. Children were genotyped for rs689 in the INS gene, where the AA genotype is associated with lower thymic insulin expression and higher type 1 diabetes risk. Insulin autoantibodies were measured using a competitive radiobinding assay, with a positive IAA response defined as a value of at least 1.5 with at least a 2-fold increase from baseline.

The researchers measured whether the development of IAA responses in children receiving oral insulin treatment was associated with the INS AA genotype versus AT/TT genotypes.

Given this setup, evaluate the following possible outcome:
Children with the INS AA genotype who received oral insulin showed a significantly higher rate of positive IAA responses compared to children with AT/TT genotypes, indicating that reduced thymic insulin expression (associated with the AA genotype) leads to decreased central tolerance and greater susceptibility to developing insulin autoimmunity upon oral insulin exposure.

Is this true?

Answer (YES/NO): YES